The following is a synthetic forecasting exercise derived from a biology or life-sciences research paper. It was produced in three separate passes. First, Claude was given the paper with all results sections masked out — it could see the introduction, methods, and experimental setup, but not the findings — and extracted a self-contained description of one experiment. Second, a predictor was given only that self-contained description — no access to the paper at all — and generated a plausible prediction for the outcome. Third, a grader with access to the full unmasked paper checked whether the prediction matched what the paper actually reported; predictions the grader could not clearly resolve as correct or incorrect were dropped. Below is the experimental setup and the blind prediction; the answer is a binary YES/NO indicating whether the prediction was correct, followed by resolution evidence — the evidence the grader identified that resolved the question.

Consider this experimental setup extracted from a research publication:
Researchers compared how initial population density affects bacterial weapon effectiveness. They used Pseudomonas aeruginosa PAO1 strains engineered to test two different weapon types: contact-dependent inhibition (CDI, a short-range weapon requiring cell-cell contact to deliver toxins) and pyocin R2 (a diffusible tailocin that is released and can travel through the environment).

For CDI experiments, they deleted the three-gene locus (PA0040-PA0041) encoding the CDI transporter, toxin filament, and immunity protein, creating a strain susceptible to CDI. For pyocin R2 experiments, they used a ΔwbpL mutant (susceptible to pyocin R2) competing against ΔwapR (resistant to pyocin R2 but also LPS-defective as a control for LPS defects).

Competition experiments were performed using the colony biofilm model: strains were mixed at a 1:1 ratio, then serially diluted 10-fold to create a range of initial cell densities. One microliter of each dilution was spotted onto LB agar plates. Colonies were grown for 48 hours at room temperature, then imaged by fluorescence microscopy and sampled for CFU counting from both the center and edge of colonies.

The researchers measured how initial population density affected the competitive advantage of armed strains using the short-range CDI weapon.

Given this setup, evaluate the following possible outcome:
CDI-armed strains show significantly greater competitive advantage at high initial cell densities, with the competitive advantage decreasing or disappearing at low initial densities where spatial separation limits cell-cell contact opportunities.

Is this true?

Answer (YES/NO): YES